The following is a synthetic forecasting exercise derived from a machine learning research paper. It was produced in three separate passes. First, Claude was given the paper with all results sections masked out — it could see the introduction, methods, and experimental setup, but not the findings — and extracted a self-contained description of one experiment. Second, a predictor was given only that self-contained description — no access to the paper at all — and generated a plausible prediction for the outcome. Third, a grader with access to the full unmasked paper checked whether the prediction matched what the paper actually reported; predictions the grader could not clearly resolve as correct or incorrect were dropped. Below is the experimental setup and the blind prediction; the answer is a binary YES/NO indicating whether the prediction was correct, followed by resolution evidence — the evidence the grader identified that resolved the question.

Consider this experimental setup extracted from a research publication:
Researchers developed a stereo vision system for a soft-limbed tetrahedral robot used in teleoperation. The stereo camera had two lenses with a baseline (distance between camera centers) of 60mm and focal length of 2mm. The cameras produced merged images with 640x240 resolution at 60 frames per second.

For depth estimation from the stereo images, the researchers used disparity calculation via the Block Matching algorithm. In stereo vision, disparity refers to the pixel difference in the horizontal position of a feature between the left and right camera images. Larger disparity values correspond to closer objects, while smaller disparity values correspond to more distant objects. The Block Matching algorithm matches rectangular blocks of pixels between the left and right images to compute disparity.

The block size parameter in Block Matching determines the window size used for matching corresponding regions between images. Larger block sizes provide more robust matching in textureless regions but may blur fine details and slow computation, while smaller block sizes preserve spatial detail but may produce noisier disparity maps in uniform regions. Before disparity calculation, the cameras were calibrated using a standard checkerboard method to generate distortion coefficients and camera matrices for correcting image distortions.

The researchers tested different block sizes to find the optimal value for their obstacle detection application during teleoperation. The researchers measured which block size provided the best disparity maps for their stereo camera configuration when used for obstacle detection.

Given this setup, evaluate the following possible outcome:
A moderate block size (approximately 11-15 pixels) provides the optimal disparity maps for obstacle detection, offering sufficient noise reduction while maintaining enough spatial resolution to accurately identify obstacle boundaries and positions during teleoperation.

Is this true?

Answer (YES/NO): NO